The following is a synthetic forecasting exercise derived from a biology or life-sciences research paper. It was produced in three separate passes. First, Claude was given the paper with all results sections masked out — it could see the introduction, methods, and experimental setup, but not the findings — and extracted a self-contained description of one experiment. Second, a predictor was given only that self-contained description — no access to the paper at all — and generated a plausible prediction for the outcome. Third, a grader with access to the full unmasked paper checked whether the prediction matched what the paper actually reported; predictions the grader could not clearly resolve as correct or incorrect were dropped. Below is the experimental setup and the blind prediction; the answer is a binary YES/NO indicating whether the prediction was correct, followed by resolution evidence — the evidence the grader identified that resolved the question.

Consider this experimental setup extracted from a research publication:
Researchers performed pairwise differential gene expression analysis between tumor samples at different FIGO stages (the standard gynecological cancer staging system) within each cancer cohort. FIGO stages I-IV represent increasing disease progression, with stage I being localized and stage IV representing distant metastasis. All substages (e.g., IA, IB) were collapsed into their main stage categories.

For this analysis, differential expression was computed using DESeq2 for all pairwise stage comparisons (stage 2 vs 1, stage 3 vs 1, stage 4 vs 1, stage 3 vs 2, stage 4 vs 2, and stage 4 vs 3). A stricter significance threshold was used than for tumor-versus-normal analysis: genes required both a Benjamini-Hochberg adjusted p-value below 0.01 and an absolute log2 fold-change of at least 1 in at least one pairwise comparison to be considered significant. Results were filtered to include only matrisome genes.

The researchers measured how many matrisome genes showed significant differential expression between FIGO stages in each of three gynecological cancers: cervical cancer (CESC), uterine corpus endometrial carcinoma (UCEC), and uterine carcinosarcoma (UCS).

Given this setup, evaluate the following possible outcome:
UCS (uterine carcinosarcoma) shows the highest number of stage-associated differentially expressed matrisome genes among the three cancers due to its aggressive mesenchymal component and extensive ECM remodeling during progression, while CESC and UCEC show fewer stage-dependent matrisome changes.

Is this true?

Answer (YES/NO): NO